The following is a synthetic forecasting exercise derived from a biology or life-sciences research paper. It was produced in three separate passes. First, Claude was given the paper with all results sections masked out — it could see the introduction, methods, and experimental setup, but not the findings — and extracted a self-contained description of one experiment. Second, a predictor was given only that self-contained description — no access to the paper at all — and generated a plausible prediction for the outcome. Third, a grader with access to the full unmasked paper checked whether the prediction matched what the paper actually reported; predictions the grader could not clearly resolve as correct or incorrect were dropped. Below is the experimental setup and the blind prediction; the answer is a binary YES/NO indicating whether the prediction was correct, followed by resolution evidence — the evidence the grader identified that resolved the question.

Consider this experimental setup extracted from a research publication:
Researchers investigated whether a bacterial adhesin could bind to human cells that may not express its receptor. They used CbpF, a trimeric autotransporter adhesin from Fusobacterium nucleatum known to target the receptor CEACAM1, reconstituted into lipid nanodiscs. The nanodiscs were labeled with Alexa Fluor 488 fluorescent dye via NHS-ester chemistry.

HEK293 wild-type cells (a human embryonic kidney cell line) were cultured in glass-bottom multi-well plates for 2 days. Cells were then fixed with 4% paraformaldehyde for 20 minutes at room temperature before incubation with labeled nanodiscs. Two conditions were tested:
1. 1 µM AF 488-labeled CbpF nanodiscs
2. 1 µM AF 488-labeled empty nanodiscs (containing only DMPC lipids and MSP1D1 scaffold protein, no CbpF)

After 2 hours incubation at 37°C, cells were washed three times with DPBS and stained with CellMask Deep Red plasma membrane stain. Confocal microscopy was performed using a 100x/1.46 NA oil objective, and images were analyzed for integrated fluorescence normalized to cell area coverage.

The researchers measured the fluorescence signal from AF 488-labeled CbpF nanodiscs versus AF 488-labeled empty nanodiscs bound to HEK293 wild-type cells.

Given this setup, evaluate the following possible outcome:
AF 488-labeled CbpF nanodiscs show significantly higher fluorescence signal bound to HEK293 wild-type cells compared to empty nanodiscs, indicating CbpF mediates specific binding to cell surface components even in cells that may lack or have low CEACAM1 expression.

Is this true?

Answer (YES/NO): NO